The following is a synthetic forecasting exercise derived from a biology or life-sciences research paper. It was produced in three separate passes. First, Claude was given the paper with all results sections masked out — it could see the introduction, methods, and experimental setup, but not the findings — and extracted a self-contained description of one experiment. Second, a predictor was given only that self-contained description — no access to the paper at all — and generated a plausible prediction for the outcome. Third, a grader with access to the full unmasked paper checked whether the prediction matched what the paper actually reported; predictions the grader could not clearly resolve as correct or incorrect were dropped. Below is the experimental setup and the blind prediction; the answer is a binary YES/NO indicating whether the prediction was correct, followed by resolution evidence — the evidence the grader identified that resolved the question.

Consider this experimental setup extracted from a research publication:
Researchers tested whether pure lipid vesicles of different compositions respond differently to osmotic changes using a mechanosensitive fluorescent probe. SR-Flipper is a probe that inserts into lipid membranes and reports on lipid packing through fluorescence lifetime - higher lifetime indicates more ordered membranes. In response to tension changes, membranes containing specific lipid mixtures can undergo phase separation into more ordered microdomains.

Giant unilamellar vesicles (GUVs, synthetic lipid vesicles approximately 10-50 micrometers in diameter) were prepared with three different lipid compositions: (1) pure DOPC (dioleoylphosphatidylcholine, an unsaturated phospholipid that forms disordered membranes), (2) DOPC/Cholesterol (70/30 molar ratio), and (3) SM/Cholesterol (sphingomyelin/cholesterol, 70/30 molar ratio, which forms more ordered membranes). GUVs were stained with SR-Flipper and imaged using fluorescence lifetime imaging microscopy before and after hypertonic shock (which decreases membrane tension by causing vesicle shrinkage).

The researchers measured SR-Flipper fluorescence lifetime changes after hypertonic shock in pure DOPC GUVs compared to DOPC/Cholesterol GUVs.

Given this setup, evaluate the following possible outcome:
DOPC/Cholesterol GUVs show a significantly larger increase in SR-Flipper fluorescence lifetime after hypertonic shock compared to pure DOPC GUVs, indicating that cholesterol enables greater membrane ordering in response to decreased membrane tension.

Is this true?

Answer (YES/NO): NO